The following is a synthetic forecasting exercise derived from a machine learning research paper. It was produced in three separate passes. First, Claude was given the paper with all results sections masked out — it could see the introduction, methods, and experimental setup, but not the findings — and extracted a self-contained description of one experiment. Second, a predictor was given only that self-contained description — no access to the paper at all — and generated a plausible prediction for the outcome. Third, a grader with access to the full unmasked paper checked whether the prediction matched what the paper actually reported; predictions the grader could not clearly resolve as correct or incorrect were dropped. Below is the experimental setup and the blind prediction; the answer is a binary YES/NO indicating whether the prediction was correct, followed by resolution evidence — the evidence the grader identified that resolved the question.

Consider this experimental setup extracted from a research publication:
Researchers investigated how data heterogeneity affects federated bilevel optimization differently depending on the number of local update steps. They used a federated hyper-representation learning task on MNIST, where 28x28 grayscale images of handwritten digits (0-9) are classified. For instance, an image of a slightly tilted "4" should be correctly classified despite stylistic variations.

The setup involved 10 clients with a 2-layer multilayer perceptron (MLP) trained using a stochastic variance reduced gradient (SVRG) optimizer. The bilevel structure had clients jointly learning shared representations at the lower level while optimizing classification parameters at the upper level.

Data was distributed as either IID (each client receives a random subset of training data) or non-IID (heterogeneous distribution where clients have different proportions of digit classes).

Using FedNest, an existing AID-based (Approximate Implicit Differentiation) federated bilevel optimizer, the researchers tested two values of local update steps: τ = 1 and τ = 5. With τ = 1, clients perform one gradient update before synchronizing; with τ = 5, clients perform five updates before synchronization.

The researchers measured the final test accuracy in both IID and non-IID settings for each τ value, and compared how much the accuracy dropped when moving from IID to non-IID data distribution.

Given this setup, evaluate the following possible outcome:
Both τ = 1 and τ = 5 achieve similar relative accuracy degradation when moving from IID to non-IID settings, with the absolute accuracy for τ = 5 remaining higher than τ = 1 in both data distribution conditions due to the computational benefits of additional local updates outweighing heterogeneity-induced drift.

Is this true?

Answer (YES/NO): NO